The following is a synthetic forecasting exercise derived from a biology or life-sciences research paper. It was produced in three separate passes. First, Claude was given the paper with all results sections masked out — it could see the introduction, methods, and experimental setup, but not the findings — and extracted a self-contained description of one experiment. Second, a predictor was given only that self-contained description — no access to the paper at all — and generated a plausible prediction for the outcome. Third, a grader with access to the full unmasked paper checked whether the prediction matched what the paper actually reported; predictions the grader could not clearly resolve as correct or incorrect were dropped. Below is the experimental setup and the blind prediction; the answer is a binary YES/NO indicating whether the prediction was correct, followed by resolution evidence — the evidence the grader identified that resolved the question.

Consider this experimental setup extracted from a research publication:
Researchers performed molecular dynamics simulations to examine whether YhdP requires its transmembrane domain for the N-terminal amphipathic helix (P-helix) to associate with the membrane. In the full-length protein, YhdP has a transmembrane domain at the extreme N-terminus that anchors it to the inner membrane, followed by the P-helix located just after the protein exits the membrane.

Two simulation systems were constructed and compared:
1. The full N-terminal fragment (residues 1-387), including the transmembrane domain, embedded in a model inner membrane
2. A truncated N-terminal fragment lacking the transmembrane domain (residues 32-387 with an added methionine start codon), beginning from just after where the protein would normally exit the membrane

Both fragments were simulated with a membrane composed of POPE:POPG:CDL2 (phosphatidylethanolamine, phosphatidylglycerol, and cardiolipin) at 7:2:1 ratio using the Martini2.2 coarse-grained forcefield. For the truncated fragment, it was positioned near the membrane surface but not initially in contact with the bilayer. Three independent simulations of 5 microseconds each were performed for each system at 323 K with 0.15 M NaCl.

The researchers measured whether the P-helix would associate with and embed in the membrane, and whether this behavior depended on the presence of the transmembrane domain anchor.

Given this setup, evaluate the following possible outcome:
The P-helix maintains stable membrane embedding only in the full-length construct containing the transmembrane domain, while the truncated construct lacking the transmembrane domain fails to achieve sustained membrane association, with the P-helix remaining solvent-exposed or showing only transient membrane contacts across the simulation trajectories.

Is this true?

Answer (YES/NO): NO